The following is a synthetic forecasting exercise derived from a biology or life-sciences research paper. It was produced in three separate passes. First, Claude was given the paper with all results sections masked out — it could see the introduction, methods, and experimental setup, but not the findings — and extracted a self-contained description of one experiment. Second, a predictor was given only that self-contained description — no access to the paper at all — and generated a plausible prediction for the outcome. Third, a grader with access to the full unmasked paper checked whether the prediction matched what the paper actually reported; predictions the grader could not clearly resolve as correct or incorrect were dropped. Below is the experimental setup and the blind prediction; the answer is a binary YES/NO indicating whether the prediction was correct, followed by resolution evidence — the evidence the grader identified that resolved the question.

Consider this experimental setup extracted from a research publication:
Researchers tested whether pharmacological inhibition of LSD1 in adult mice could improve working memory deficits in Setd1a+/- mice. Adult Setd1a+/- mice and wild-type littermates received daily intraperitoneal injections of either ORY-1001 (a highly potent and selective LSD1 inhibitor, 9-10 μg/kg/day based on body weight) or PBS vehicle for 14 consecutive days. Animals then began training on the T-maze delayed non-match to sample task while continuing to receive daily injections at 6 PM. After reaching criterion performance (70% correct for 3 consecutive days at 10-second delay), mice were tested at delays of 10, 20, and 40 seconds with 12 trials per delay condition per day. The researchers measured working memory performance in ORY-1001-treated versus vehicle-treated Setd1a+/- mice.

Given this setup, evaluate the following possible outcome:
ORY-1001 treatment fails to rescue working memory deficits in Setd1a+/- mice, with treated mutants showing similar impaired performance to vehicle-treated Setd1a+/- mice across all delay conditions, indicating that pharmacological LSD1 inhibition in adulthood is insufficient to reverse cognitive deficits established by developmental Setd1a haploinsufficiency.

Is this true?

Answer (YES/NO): NO